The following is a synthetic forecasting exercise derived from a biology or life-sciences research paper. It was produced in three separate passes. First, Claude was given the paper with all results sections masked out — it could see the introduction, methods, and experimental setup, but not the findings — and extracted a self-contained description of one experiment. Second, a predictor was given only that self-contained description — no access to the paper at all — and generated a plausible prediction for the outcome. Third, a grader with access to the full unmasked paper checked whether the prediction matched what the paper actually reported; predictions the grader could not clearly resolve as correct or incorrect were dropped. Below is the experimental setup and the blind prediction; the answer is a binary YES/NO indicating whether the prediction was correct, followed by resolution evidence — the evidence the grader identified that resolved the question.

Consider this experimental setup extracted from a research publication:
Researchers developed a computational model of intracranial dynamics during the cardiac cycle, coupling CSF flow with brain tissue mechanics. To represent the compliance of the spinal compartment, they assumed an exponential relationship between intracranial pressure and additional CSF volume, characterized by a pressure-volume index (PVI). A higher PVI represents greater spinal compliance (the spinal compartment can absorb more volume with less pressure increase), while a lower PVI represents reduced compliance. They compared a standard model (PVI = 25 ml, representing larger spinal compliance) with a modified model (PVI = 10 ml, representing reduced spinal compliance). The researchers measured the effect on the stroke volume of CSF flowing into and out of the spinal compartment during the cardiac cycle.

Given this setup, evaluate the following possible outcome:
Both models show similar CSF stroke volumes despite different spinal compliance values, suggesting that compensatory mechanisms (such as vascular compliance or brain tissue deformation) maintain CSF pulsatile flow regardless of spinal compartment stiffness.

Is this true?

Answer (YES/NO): NO